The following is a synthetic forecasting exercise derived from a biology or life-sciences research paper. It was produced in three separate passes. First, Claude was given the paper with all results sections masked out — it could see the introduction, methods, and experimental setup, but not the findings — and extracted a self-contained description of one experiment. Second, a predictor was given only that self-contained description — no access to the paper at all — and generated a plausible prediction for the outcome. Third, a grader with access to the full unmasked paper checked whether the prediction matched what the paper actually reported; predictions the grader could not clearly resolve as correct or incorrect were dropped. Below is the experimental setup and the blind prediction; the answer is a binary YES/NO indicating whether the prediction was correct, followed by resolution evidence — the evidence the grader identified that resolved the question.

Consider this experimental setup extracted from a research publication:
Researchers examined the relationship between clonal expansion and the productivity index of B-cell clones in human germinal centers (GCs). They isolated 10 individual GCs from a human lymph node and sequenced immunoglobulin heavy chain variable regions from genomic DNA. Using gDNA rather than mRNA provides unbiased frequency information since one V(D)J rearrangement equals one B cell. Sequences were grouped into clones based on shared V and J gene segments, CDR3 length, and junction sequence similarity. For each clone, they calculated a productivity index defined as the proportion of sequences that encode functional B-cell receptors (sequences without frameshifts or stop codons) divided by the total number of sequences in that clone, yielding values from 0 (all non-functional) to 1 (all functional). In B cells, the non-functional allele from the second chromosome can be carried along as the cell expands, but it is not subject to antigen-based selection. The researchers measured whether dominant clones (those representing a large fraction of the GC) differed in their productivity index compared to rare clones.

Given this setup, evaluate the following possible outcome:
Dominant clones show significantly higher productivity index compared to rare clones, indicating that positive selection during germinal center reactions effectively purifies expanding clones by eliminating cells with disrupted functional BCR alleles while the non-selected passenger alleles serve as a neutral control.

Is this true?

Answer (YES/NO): NO